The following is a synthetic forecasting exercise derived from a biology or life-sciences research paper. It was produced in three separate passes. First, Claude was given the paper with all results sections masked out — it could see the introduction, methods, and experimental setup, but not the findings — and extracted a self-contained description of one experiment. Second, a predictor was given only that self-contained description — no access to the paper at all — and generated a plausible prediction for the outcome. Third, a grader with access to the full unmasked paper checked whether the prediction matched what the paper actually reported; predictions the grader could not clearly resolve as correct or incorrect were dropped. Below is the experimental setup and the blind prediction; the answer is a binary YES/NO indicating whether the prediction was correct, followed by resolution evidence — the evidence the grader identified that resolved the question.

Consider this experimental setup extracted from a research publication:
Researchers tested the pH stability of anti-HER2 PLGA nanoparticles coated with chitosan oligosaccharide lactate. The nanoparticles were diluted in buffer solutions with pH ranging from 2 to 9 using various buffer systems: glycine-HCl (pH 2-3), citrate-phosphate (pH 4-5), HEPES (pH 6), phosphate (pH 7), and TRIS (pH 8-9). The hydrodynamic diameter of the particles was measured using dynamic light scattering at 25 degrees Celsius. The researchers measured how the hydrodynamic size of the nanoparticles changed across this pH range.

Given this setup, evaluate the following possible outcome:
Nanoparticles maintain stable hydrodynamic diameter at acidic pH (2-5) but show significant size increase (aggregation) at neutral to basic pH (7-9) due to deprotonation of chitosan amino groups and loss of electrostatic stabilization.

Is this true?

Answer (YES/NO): NO